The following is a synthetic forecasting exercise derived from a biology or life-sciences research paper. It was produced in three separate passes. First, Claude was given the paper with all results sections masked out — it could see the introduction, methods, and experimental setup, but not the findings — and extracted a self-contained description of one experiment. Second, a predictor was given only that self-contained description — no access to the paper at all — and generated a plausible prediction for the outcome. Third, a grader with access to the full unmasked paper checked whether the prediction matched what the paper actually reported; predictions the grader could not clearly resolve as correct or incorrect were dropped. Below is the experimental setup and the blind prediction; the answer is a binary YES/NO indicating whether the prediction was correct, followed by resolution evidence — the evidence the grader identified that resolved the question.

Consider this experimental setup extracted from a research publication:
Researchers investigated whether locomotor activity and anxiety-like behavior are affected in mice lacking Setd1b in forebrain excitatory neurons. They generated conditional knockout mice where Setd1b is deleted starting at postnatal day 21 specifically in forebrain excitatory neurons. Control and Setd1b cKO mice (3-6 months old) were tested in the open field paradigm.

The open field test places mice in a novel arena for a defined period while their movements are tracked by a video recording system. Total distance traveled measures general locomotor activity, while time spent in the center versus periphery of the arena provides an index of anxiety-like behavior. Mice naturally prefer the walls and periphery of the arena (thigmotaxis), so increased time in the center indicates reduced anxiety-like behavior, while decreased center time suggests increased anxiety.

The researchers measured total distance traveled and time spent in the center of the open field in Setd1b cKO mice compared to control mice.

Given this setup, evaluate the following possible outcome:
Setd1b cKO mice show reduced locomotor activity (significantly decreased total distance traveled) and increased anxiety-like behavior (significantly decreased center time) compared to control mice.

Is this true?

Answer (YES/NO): NO